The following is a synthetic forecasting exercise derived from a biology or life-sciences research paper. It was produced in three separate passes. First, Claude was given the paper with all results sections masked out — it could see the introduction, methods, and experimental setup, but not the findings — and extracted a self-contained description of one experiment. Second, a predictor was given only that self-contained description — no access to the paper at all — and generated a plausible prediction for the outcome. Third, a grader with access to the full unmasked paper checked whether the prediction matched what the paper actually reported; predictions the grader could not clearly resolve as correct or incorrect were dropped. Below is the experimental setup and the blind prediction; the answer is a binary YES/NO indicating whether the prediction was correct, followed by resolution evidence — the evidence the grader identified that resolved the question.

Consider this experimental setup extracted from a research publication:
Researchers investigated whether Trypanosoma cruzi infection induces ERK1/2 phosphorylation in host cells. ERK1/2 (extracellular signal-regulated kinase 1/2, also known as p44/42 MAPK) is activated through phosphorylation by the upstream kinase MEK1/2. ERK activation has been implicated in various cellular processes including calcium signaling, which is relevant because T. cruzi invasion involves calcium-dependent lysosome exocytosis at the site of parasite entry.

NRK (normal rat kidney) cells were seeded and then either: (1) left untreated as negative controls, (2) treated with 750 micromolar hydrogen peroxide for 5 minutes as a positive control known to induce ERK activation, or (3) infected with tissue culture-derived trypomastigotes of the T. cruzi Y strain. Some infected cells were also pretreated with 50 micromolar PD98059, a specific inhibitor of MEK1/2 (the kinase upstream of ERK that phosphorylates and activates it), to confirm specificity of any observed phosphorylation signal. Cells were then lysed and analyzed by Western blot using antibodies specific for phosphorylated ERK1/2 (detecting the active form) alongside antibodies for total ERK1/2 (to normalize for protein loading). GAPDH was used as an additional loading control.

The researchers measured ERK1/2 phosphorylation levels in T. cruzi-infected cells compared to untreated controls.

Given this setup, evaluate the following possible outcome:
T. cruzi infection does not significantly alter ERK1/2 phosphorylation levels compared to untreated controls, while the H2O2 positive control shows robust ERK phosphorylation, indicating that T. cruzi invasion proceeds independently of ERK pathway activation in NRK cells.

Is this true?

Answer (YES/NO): NO